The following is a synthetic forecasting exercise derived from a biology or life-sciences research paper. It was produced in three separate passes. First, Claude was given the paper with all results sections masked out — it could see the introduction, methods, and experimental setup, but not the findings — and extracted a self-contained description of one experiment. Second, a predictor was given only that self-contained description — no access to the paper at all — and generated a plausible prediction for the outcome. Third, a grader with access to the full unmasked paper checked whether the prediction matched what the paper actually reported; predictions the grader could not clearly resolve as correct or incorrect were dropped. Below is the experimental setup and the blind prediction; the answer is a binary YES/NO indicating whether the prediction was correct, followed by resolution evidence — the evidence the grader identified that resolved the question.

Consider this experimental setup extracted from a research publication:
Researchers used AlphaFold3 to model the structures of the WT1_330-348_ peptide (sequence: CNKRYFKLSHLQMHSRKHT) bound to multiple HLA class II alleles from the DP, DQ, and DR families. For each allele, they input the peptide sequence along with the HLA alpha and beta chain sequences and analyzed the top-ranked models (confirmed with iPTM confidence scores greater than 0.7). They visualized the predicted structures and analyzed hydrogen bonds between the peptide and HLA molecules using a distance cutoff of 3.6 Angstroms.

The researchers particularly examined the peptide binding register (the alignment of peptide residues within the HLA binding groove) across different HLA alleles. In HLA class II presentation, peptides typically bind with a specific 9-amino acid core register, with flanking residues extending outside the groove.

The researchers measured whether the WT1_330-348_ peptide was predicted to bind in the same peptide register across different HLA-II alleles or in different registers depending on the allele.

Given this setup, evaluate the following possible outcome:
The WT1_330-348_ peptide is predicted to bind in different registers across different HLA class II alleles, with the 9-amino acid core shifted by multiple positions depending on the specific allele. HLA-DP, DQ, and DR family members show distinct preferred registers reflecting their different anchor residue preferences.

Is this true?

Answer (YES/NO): NO